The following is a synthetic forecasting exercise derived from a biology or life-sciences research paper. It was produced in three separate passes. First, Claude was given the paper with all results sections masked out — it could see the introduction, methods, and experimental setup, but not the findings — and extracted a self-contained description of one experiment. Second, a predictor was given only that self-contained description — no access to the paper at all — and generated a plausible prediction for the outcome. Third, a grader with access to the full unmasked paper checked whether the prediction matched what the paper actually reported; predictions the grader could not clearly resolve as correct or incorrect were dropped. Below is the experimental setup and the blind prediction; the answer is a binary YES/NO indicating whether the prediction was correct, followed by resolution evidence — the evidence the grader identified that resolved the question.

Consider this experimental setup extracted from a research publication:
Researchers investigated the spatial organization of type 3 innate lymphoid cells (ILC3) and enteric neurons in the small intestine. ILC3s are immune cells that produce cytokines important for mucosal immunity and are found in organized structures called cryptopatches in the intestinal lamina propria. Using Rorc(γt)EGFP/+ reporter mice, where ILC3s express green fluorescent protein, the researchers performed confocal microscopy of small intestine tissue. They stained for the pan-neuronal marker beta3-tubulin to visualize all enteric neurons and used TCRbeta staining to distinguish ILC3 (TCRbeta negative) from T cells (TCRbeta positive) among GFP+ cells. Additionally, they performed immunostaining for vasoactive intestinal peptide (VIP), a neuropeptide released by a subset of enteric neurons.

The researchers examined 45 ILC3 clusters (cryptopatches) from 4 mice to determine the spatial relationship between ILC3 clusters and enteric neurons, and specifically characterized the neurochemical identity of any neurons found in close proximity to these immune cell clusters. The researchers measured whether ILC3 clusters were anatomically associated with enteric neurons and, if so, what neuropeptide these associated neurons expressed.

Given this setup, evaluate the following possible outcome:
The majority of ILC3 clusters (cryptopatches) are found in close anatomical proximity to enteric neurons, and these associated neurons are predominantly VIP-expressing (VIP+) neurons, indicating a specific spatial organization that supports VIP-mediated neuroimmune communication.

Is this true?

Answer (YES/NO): YES